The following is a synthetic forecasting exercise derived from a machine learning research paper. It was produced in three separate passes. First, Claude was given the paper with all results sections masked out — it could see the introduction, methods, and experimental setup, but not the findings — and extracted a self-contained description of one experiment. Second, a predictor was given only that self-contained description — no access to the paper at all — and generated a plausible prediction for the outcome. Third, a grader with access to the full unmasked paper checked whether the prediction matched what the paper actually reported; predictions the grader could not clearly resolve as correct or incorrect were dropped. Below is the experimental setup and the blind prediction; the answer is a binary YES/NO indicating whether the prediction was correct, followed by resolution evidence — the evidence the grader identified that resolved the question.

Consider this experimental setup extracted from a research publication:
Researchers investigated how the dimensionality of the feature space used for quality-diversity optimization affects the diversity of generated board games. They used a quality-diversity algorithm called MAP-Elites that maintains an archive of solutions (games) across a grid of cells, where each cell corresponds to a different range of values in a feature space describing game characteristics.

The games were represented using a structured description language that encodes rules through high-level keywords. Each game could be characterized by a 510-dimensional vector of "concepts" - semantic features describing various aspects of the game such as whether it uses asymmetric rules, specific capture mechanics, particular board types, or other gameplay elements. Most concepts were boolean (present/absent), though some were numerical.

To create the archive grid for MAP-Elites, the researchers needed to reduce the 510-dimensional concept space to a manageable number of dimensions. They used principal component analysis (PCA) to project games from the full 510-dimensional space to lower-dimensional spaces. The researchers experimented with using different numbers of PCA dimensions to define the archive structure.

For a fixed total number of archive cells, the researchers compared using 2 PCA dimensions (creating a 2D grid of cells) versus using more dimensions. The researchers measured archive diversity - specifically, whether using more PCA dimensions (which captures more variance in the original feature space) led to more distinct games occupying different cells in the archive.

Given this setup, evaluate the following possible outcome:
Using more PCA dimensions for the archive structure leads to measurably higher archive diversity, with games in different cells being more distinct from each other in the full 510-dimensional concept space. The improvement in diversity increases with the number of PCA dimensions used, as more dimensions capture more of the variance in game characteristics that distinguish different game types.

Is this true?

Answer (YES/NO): NO